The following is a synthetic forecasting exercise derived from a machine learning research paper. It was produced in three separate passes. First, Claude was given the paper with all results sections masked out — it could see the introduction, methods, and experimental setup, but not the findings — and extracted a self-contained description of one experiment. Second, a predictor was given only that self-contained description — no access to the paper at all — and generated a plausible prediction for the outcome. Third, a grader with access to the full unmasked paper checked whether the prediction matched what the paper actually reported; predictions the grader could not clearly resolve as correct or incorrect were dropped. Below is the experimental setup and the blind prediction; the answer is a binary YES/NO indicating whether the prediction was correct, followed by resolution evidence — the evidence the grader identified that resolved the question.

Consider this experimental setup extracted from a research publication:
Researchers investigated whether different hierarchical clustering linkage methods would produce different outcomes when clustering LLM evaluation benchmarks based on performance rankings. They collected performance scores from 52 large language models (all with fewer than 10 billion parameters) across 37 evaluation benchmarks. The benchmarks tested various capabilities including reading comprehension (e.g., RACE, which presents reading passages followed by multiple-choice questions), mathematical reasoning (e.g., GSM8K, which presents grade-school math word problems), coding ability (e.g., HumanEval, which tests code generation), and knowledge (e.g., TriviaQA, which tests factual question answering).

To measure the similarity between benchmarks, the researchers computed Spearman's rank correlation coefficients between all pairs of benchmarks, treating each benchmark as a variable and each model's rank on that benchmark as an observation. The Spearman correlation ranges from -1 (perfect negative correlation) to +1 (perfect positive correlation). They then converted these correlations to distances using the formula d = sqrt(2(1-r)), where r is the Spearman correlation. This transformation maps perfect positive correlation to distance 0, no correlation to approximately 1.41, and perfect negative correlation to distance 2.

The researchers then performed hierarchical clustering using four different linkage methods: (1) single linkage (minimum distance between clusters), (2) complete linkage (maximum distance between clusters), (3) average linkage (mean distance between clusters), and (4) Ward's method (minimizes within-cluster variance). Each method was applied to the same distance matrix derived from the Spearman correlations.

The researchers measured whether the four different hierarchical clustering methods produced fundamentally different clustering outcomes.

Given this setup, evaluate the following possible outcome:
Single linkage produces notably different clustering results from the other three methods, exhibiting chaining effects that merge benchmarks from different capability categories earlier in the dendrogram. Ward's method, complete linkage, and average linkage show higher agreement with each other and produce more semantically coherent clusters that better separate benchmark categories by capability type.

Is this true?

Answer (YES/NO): NO